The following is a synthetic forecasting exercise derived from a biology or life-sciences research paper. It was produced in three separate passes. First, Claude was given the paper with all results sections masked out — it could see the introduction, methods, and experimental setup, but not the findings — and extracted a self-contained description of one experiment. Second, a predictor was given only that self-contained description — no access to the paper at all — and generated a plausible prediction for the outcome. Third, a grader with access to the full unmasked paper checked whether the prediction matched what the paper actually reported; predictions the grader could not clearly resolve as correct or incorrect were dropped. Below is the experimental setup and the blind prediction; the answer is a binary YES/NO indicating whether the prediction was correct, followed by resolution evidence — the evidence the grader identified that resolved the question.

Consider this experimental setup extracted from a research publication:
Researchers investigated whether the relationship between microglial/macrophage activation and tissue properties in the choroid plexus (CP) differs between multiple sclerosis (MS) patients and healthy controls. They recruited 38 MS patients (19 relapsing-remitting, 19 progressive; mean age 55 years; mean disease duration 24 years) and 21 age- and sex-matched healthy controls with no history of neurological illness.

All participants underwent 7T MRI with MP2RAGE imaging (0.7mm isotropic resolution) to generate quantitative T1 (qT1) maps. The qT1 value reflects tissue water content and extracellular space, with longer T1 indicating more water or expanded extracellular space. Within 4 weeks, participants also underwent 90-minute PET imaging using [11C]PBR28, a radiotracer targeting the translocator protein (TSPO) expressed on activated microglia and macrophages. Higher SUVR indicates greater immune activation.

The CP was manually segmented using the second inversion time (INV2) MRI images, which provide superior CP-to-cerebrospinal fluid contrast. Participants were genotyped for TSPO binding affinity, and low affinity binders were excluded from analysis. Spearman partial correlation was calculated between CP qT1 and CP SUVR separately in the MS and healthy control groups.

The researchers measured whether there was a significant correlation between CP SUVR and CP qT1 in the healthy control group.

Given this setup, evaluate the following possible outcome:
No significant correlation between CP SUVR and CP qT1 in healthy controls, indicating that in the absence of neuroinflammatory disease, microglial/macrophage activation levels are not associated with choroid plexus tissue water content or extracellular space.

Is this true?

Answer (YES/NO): YES